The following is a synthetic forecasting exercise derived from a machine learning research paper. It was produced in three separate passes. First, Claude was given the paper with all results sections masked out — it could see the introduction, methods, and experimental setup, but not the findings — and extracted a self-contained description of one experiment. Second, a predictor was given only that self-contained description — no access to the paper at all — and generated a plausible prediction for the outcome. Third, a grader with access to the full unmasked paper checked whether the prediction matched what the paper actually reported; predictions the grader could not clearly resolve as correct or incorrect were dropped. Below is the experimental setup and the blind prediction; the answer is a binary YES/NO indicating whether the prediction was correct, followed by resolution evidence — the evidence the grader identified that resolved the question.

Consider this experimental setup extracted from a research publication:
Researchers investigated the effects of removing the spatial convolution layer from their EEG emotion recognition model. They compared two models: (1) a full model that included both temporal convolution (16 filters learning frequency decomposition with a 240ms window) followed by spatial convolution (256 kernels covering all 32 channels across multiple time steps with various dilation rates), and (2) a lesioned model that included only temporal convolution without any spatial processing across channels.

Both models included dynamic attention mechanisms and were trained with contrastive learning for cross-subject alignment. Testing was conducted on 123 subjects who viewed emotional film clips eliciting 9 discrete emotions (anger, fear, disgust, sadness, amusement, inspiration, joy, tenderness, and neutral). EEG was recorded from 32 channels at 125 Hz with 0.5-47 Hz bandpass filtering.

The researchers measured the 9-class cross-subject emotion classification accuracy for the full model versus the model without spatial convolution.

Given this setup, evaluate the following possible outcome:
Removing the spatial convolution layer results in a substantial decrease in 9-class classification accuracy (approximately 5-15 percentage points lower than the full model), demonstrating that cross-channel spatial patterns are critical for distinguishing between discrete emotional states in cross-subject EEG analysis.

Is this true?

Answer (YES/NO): YES